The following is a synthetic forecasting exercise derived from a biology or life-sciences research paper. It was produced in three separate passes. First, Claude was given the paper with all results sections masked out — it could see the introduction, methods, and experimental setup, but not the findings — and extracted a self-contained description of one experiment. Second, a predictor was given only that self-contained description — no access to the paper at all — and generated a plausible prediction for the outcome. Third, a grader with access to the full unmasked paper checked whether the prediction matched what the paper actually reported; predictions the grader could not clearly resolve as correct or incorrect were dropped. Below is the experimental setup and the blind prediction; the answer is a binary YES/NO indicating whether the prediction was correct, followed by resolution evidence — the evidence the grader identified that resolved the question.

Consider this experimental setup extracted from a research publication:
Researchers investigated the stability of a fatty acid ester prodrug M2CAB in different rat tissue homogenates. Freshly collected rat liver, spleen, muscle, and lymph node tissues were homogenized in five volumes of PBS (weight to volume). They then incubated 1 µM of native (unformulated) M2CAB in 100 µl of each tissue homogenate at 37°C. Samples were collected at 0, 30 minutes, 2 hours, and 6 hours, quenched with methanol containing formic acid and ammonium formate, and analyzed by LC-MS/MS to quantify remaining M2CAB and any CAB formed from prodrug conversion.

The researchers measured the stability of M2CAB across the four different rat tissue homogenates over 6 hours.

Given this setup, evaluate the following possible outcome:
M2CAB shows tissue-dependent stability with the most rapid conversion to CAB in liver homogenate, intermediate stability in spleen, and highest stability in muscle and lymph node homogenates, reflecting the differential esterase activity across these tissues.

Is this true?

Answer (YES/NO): NO